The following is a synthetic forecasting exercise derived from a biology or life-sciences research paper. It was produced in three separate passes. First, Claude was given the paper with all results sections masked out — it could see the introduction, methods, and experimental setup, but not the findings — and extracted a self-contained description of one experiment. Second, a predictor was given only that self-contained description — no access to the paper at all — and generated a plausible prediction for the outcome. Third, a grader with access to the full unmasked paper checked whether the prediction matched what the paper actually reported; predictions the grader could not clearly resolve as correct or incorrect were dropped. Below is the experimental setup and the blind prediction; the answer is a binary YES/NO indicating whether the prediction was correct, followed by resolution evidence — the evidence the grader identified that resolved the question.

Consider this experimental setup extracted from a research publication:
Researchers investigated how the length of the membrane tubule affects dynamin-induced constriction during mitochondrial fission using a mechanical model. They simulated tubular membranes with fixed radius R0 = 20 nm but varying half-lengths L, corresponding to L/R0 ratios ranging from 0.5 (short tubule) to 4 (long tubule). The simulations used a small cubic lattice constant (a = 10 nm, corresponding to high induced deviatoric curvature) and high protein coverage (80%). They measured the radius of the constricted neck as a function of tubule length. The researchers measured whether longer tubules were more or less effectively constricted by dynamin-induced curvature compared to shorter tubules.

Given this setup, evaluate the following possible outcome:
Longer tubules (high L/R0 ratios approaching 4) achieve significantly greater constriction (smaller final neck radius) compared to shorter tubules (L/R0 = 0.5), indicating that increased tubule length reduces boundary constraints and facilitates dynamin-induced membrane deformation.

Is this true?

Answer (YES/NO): YES